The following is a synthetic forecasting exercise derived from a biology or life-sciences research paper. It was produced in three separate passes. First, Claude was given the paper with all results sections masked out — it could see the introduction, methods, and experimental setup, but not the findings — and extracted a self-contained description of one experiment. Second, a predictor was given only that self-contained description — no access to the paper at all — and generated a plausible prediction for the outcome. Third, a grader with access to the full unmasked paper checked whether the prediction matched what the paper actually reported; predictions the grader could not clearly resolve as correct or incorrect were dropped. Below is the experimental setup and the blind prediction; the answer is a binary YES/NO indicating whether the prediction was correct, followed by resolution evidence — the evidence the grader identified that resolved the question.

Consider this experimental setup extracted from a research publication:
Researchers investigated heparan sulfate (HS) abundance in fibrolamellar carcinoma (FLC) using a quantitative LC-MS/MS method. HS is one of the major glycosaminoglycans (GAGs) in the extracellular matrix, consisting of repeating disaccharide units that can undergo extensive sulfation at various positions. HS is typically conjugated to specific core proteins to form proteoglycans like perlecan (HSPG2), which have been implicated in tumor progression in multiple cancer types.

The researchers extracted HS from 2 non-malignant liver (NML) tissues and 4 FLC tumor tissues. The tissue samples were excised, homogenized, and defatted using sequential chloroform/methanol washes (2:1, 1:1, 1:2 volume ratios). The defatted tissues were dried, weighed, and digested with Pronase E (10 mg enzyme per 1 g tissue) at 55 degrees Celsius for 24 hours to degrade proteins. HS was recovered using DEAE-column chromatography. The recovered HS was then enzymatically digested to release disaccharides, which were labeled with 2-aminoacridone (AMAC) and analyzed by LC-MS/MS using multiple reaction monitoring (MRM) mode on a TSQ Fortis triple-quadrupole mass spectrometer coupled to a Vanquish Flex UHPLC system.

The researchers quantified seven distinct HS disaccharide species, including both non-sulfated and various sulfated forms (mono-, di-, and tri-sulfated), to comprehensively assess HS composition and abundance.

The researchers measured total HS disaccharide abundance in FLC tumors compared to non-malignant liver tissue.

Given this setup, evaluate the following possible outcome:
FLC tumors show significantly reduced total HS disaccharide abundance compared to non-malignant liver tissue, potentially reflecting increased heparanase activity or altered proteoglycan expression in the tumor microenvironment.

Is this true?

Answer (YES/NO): NO